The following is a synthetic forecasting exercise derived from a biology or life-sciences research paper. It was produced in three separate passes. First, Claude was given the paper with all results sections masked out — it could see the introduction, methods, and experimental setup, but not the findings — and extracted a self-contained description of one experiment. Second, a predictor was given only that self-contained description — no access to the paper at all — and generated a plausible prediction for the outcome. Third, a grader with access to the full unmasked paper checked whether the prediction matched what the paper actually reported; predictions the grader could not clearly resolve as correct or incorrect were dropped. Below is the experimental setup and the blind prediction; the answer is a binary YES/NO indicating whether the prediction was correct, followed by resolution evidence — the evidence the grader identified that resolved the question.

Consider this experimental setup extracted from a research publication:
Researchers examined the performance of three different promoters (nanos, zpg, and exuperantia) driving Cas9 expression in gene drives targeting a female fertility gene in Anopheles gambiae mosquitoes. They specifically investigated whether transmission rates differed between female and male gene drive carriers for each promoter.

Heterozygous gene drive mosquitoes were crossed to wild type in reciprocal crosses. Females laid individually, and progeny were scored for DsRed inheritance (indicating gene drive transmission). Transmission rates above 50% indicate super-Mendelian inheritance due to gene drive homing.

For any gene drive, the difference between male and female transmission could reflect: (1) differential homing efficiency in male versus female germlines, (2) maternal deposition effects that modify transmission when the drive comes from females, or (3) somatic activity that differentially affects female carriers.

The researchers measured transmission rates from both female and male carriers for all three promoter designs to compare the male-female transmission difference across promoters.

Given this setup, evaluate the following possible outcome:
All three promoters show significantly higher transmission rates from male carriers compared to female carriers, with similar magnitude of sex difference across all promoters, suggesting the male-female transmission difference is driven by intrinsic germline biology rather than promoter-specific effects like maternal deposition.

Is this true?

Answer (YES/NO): NO